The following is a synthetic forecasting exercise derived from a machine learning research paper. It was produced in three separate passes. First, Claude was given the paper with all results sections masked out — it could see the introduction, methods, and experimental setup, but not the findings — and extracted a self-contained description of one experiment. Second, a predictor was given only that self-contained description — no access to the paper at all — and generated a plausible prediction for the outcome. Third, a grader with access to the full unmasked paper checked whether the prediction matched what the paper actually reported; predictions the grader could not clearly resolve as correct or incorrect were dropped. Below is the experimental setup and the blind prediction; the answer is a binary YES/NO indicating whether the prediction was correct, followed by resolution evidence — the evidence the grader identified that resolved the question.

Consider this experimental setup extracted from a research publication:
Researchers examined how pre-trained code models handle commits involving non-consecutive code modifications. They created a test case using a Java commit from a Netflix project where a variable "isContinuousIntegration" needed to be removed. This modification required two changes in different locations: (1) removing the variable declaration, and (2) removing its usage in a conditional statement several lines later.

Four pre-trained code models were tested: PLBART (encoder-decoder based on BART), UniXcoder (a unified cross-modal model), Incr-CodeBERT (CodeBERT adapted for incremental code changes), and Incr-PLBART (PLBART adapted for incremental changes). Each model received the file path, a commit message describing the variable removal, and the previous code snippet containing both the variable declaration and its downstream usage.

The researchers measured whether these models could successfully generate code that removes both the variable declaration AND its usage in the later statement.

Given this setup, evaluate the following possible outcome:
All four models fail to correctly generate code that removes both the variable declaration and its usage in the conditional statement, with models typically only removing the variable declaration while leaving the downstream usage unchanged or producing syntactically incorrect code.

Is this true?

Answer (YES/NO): YES